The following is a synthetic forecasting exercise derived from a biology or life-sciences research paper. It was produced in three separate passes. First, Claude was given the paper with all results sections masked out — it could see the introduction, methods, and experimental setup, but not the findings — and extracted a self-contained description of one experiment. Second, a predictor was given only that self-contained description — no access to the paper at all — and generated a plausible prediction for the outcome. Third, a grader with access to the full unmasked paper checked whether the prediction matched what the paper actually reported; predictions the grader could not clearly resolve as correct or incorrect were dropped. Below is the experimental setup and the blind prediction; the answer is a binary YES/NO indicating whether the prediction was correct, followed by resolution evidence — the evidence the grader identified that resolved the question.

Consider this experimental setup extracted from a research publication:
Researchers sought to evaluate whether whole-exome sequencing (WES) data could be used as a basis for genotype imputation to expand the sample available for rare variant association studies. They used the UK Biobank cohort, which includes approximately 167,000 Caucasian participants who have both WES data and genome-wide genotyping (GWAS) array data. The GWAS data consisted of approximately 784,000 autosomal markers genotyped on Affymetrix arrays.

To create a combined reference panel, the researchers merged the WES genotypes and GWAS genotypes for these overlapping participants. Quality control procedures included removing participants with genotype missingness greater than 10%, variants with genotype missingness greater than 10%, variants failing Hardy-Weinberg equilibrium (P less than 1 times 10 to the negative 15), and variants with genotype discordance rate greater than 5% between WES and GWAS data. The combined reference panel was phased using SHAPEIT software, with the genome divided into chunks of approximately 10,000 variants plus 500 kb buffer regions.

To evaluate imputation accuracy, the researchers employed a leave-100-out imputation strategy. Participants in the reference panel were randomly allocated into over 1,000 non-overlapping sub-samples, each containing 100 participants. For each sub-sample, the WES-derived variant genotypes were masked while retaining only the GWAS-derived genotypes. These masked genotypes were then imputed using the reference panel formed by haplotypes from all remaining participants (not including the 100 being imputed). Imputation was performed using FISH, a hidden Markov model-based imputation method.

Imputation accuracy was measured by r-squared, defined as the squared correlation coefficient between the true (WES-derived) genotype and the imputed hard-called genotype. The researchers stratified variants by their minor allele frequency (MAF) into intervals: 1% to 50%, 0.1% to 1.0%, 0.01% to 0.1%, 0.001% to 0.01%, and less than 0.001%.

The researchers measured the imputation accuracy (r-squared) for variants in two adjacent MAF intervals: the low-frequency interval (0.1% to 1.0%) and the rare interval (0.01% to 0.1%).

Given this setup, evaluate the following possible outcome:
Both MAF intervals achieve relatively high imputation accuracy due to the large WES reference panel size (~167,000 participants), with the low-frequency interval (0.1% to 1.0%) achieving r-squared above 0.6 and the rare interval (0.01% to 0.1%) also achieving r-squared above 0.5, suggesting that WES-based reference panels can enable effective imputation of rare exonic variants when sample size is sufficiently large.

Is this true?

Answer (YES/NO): YES